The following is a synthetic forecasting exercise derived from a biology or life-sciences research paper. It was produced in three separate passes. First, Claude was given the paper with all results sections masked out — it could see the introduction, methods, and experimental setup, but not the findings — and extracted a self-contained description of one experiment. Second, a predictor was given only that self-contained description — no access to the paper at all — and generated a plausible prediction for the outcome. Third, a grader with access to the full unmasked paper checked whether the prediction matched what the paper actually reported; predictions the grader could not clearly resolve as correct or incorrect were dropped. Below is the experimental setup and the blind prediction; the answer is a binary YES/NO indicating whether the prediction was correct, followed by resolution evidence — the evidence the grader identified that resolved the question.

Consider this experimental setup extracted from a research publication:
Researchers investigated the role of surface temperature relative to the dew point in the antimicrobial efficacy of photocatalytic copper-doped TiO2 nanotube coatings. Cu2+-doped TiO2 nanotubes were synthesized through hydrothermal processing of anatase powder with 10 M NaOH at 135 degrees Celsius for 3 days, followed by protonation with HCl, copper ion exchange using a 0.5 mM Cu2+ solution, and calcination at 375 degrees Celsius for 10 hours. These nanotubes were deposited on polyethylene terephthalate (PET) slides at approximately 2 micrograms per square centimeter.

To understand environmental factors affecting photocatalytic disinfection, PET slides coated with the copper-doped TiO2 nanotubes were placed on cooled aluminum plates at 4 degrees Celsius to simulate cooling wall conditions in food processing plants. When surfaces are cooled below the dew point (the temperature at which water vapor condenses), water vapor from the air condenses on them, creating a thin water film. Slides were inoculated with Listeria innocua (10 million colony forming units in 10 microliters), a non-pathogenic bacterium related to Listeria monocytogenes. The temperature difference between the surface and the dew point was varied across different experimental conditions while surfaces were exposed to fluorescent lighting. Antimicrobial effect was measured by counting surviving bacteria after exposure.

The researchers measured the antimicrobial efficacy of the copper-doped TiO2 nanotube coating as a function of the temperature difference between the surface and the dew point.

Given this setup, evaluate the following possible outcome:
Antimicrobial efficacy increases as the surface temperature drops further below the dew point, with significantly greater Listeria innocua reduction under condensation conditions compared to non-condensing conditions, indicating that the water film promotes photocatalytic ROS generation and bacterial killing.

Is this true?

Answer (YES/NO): NO